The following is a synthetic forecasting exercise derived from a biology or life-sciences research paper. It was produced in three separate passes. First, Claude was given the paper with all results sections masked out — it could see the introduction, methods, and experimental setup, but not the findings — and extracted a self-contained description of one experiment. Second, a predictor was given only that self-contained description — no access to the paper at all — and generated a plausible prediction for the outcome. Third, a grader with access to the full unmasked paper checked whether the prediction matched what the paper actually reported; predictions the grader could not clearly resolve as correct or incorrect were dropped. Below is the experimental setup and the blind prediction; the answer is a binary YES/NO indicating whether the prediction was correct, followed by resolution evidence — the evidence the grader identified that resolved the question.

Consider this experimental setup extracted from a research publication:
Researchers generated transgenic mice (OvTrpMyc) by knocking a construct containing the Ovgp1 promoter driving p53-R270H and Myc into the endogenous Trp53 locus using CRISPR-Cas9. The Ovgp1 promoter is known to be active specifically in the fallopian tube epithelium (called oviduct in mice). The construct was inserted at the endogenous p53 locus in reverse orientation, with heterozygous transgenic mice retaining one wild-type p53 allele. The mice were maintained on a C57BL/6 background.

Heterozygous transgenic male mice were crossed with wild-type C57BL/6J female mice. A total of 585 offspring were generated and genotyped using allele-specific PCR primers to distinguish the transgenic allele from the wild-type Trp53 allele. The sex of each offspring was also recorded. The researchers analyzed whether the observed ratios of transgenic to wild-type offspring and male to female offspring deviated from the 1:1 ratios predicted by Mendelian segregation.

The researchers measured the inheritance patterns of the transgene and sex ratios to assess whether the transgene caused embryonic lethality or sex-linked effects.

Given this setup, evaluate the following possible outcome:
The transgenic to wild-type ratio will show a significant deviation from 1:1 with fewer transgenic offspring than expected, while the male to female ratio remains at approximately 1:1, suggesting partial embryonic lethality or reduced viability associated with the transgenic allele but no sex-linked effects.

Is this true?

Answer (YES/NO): NO